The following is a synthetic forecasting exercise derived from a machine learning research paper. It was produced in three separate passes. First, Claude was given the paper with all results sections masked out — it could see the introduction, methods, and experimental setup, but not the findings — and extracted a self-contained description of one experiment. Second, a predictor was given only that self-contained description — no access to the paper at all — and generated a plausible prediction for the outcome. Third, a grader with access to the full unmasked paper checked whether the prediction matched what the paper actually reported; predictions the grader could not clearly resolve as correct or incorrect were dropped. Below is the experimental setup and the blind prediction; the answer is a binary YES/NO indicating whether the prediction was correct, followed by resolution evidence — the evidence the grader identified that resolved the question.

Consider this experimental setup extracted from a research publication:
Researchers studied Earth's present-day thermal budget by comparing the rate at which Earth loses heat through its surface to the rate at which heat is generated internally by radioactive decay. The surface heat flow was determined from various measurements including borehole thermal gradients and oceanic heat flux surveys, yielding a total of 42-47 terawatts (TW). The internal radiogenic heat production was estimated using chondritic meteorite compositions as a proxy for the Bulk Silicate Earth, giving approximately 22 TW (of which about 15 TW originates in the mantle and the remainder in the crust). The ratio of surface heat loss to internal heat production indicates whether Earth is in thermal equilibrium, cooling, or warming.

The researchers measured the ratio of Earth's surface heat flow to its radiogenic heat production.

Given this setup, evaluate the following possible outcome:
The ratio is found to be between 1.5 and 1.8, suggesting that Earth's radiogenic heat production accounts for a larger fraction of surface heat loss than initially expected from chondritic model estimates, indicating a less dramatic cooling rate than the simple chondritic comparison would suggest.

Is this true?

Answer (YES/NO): NO